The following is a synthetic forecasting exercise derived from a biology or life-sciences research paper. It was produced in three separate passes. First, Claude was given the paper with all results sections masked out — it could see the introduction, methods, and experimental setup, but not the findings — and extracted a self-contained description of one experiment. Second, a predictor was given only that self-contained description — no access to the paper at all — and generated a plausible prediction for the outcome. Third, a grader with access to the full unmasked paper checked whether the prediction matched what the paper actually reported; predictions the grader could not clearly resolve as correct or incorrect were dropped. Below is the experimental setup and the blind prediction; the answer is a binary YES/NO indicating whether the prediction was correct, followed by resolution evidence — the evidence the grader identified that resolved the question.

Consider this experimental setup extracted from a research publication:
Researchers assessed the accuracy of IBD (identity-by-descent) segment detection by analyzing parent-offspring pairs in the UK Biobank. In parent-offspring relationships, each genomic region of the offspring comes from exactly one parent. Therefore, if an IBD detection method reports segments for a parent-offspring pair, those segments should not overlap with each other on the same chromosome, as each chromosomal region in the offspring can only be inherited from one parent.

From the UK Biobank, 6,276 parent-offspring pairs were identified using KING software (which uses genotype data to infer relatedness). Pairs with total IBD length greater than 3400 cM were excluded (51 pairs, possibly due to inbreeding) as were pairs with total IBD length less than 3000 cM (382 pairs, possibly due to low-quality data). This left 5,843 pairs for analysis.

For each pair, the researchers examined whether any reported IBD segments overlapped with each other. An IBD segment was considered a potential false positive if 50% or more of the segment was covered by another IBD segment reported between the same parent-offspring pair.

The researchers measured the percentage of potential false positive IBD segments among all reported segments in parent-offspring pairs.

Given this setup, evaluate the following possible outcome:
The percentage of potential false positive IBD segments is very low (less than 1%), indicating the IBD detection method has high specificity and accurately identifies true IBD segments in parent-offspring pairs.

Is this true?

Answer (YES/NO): YES